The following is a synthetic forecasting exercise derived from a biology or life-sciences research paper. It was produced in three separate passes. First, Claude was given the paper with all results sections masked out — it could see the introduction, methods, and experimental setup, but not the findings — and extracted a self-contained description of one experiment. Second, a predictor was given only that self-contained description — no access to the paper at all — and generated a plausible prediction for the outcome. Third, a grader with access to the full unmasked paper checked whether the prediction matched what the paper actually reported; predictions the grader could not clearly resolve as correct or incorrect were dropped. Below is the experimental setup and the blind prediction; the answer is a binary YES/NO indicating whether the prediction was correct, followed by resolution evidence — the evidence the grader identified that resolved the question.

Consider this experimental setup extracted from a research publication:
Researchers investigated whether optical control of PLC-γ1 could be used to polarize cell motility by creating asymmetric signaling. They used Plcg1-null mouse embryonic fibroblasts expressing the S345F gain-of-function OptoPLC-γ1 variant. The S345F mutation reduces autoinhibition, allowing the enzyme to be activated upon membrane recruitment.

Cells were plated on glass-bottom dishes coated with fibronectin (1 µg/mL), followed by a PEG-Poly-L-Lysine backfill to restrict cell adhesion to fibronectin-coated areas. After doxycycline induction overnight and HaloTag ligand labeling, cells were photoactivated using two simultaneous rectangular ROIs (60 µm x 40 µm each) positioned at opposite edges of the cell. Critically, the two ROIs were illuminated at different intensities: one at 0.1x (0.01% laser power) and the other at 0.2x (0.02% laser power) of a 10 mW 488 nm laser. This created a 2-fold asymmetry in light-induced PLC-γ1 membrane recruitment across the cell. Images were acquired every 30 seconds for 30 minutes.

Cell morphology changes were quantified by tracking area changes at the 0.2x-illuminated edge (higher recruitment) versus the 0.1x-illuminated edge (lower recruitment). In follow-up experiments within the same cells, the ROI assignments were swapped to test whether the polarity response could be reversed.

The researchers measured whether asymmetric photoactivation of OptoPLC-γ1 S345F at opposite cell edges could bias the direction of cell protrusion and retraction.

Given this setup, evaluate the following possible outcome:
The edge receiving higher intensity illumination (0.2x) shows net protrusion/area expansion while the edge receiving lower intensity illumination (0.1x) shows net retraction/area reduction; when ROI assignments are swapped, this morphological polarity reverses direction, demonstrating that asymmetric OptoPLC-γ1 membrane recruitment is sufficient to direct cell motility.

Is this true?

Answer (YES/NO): YES